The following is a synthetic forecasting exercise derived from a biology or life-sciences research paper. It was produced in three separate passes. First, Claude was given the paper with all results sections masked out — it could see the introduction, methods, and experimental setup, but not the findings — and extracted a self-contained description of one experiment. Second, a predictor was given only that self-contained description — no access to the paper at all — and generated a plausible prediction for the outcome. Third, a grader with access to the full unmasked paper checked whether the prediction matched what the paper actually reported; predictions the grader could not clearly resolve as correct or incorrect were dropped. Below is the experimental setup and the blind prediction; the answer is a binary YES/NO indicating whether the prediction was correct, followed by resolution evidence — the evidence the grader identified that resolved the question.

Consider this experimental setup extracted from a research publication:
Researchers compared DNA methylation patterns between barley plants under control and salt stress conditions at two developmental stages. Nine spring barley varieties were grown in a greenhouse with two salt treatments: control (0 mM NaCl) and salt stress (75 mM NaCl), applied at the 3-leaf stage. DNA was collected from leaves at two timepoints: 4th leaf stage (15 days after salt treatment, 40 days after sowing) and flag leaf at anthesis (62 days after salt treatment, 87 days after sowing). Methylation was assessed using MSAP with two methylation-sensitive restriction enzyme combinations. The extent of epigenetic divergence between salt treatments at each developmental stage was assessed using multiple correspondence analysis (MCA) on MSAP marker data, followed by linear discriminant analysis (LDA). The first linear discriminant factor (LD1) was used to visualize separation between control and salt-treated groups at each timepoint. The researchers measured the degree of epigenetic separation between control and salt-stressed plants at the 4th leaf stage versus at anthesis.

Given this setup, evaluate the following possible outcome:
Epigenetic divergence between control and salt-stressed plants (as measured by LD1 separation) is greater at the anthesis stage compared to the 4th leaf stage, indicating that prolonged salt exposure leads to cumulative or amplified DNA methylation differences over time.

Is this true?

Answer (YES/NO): YES